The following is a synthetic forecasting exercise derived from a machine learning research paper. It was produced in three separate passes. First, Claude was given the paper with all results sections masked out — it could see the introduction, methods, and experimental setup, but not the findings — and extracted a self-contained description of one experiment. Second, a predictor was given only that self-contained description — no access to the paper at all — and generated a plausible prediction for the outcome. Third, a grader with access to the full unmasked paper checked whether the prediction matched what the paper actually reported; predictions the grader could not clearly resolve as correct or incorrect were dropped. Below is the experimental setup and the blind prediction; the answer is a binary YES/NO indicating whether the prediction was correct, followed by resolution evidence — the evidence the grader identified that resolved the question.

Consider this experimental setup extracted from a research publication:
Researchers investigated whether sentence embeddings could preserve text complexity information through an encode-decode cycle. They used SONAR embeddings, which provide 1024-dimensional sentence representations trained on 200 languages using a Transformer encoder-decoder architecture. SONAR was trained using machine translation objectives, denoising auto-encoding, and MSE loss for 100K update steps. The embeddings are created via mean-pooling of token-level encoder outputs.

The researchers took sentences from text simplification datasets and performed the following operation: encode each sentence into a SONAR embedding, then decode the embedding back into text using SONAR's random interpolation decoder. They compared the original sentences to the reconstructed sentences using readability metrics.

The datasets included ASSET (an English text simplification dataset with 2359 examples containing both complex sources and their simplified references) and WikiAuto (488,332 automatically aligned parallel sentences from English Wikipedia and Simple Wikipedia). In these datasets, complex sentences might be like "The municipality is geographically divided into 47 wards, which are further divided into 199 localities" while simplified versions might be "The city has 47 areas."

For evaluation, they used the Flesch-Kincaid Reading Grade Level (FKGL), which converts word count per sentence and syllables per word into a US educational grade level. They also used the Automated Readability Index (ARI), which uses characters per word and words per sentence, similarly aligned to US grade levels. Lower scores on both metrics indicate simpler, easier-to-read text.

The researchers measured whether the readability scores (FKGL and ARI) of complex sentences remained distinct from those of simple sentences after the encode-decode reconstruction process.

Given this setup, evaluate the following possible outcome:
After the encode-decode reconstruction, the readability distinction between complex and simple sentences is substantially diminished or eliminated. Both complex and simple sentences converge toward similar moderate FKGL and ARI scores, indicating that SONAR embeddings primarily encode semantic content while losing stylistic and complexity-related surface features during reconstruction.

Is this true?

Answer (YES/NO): NO